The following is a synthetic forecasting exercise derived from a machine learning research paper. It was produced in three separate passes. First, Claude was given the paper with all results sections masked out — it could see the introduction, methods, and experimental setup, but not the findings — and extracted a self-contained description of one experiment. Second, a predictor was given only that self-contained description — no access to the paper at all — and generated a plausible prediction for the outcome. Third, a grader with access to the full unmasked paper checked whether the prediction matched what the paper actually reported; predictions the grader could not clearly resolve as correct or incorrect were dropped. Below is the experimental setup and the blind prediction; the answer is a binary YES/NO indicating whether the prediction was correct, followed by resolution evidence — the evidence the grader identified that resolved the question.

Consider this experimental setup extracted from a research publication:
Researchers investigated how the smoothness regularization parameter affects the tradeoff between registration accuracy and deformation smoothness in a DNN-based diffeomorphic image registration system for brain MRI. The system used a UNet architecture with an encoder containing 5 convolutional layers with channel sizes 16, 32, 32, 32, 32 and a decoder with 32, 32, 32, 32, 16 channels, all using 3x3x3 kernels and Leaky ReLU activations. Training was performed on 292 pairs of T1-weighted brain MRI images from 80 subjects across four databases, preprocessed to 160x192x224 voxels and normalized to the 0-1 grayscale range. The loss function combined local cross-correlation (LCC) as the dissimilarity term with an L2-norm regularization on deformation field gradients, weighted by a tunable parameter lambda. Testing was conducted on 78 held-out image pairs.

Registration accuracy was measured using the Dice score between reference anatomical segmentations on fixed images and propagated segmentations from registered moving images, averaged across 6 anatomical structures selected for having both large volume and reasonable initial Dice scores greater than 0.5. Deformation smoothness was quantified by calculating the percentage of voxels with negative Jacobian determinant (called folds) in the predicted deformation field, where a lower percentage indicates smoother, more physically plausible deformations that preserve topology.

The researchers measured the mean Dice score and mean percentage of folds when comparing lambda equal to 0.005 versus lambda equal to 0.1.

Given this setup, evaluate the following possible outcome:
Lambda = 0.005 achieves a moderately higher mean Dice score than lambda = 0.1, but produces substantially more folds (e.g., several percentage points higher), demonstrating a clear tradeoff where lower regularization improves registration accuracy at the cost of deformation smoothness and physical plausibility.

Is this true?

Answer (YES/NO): NO